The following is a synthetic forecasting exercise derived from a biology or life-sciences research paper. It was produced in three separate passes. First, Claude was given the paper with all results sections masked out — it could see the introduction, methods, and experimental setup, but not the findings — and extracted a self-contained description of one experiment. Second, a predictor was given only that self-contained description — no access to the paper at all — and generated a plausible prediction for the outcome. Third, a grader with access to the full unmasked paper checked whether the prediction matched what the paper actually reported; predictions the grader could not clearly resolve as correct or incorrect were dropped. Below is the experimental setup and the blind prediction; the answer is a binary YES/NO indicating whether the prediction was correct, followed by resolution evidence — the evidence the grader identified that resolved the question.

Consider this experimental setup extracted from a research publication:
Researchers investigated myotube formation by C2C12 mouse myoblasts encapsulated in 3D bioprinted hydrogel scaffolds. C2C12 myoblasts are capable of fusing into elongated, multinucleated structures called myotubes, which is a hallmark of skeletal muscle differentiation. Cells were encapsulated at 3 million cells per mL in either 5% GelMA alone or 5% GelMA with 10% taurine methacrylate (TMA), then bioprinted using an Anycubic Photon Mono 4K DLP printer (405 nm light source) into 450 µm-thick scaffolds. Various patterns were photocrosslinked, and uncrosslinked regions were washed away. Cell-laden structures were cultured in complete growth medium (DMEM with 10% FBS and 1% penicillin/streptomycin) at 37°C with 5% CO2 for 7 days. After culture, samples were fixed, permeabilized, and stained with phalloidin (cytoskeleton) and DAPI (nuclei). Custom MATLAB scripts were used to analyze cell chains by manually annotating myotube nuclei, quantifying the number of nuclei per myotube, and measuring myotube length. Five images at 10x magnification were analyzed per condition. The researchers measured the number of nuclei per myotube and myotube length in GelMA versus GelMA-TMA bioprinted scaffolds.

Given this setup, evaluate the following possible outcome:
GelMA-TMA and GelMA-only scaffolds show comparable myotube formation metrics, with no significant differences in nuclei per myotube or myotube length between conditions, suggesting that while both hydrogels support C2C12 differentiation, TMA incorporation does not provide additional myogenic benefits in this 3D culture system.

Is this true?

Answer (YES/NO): NO